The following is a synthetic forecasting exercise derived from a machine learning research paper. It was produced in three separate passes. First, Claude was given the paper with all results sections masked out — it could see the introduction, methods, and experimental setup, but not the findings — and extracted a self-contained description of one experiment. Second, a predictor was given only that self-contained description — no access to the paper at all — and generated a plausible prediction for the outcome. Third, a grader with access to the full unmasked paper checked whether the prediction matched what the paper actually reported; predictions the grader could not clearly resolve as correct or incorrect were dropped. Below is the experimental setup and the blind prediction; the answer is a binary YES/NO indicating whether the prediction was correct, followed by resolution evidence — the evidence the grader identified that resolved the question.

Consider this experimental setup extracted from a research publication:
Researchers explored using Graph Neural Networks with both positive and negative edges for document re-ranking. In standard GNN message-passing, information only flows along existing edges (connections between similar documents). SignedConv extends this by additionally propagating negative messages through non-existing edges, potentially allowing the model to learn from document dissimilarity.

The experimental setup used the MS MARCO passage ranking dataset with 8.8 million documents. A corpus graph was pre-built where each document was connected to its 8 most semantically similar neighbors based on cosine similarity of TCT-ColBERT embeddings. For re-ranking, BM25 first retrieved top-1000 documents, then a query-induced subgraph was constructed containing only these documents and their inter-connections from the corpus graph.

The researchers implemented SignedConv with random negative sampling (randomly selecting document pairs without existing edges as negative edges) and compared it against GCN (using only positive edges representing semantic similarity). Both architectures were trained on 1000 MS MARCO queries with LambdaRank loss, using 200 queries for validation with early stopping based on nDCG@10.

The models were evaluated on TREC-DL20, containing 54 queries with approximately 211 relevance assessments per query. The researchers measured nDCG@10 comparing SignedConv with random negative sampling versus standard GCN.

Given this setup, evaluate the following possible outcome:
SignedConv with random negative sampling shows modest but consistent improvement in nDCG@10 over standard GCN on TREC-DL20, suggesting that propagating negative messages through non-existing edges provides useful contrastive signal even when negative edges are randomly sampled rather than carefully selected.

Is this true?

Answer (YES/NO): NO